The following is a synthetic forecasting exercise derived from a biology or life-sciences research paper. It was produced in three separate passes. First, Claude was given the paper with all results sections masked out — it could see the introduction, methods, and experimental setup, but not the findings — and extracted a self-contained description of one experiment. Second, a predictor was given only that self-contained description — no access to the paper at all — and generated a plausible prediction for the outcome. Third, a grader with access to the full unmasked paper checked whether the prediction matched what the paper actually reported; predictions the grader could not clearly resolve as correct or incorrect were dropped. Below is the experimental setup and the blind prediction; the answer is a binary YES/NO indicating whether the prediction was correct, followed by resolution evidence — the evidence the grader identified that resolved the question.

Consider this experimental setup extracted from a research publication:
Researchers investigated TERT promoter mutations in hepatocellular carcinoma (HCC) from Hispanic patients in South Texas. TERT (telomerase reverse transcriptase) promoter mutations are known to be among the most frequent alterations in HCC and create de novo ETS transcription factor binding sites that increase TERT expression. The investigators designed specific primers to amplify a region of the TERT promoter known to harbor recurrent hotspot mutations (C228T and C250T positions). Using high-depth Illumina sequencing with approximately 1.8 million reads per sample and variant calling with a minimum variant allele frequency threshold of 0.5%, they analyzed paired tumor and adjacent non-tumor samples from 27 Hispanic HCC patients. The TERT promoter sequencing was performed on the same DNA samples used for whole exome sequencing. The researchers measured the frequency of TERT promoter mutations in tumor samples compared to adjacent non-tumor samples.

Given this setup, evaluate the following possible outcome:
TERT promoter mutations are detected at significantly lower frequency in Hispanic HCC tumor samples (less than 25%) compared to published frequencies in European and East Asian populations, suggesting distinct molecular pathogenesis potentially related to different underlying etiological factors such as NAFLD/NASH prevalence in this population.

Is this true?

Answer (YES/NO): NO